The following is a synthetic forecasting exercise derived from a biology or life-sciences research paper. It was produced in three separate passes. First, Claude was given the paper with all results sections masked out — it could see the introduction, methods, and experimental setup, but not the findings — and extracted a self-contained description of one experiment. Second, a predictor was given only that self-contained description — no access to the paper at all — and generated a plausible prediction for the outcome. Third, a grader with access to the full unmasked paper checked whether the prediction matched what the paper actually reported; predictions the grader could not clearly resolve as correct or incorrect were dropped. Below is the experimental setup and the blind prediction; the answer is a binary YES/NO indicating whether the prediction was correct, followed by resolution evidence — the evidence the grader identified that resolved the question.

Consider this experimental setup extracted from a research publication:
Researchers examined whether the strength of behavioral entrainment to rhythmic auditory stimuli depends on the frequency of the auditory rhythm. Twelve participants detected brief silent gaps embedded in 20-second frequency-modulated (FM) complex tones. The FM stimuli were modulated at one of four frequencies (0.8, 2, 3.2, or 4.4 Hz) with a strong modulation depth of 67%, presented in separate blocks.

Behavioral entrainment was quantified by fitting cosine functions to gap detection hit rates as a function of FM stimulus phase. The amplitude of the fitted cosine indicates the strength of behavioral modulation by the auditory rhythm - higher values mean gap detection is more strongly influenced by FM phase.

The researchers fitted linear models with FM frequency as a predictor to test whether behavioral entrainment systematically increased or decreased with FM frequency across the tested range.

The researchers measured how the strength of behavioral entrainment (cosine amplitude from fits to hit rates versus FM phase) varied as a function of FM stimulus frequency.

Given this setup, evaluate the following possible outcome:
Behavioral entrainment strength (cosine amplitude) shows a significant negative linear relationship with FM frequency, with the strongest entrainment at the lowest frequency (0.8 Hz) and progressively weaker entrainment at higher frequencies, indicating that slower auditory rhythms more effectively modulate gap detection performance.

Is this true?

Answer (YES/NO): NO